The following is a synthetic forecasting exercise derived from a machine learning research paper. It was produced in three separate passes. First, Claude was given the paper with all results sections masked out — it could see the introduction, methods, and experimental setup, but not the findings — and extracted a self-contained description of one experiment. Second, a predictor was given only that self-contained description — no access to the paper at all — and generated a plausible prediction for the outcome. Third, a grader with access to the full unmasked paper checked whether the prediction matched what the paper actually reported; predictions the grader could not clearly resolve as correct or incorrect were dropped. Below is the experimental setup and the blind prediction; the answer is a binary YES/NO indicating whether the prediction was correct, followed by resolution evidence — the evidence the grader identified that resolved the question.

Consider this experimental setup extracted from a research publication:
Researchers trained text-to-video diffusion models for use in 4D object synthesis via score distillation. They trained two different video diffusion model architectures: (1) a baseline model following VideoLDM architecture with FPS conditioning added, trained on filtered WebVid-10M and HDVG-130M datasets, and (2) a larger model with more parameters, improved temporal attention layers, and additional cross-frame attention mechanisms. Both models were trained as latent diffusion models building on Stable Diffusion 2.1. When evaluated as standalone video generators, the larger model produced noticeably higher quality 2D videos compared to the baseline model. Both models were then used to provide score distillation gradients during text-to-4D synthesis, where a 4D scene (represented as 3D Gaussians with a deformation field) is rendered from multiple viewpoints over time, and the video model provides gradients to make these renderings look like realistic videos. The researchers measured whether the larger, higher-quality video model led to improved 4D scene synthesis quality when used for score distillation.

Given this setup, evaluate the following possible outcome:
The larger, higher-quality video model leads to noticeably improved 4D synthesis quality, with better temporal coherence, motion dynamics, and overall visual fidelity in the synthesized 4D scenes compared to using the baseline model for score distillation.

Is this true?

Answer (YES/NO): NO